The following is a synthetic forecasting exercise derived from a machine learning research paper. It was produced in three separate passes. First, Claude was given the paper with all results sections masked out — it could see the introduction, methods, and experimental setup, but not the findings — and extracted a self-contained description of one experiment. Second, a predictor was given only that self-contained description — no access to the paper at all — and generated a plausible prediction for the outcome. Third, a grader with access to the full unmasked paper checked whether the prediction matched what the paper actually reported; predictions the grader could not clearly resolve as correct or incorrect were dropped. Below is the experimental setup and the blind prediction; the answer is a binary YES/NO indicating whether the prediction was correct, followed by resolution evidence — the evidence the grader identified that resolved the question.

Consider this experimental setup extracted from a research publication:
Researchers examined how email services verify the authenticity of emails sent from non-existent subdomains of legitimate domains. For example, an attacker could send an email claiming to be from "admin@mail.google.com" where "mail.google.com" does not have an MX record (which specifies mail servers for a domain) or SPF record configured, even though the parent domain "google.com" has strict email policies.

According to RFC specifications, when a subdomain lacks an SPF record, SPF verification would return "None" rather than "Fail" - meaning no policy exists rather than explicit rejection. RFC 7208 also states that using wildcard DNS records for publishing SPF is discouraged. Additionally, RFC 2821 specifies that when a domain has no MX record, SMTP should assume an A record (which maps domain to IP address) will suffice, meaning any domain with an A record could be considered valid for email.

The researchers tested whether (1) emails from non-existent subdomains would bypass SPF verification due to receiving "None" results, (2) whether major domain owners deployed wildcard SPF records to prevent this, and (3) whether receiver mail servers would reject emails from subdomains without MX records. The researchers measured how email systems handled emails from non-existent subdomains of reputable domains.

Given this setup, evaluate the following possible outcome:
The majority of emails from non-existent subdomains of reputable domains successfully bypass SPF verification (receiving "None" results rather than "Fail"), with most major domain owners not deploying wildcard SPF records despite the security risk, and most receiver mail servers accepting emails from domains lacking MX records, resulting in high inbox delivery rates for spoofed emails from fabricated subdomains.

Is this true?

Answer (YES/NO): NO